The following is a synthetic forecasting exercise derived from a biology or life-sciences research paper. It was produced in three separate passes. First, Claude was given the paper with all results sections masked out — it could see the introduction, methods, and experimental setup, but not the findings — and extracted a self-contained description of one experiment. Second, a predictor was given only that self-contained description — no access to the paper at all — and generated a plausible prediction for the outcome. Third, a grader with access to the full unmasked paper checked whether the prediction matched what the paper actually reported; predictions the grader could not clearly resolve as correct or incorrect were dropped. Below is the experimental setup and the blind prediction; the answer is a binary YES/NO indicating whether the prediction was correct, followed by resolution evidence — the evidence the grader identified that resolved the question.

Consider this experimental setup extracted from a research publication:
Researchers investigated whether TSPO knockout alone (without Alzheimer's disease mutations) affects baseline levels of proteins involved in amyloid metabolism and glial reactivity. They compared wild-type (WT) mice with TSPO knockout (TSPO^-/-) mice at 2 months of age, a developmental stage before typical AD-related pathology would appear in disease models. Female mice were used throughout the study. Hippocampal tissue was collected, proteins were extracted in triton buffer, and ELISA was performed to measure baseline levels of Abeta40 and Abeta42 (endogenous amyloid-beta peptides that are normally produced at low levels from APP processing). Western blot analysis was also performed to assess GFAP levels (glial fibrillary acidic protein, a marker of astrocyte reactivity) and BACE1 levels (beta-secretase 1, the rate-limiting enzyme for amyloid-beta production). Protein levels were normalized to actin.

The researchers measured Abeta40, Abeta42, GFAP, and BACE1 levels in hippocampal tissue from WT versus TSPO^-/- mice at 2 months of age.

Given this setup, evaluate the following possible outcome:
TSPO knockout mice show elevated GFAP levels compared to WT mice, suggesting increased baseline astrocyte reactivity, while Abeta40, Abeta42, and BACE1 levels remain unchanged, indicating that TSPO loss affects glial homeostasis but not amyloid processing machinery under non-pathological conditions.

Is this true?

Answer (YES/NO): NO